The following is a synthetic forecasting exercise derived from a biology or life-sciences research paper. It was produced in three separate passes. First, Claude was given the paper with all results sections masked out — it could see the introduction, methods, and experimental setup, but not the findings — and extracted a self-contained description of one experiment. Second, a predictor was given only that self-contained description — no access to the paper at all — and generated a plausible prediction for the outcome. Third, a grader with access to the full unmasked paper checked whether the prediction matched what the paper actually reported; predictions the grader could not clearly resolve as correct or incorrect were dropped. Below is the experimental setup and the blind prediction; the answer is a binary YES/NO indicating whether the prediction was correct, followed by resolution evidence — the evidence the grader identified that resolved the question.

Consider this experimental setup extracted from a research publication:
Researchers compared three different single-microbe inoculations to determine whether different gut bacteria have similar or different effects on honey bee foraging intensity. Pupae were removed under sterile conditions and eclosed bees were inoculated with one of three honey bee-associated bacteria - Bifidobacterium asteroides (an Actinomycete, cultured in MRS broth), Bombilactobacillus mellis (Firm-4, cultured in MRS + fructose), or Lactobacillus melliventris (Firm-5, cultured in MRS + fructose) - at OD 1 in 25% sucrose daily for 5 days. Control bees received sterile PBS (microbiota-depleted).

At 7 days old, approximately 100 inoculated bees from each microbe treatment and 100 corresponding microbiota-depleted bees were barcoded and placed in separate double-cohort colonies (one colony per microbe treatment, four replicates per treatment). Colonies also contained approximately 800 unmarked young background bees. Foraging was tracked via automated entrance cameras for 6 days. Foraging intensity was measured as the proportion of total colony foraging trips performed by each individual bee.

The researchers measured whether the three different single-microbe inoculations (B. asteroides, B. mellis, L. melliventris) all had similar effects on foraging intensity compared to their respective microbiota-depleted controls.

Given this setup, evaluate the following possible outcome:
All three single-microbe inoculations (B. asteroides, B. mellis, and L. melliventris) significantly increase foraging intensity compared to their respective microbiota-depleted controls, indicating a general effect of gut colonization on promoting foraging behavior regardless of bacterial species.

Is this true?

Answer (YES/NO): NO